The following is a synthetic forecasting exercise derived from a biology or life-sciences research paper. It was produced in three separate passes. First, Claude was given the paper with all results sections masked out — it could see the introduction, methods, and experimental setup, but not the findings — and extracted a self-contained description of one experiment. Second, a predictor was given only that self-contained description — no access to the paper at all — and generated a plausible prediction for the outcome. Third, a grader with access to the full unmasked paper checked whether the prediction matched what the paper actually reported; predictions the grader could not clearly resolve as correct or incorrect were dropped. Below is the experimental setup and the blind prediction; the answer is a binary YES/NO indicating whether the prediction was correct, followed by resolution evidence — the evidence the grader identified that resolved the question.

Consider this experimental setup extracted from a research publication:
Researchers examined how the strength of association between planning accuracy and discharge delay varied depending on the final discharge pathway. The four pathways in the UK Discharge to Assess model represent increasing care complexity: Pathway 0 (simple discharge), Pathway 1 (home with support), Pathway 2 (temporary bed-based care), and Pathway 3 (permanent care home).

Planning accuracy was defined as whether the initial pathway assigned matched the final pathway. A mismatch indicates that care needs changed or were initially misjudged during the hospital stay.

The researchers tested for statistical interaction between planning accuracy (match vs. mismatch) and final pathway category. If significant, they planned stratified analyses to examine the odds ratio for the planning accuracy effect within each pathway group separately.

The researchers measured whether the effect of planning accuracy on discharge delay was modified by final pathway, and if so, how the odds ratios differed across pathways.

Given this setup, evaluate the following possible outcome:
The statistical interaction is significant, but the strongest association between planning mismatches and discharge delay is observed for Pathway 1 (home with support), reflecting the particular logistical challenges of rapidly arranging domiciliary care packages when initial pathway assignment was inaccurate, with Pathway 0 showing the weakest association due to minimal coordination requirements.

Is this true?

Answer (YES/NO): NO